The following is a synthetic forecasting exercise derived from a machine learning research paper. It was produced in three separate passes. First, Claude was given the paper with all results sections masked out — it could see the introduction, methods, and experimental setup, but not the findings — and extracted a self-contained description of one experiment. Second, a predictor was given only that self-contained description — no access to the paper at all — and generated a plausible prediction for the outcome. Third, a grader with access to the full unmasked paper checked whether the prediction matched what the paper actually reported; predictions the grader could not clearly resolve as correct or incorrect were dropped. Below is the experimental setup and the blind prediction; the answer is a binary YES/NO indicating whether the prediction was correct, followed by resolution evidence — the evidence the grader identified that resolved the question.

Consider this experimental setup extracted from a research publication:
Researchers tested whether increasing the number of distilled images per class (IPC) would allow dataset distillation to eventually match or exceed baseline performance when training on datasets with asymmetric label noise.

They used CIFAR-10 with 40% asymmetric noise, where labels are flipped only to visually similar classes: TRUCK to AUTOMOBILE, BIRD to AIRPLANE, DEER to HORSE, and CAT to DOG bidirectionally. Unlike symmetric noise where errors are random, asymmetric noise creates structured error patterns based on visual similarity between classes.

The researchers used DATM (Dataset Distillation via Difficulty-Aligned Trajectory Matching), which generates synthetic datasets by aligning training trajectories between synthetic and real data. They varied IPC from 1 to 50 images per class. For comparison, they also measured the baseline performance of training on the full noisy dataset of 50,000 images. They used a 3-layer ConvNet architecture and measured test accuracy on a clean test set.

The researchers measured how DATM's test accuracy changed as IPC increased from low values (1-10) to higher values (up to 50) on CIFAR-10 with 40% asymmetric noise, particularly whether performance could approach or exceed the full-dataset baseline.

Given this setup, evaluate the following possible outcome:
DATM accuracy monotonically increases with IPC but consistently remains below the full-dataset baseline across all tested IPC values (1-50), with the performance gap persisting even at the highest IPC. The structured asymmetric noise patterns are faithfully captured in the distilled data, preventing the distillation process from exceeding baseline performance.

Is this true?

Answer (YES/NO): NO